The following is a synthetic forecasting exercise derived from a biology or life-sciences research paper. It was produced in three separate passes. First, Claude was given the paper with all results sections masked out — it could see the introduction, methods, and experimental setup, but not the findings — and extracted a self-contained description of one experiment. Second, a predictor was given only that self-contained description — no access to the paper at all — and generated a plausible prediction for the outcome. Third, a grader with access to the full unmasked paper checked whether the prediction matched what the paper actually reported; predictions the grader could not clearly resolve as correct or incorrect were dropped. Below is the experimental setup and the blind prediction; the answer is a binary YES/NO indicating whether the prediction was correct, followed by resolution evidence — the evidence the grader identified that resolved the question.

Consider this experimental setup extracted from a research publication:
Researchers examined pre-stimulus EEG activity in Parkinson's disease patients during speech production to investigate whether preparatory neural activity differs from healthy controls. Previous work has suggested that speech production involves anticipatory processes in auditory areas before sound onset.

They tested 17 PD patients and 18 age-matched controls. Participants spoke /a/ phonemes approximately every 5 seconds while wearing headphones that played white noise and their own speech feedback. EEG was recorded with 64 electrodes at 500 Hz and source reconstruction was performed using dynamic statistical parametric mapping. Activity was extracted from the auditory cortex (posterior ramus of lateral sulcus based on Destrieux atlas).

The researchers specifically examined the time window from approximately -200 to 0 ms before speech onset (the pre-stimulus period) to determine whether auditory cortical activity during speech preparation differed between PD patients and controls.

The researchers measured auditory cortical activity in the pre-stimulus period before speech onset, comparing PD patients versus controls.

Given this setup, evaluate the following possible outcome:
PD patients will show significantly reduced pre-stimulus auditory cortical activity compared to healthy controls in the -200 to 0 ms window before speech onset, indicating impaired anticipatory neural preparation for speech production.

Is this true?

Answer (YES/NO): NO